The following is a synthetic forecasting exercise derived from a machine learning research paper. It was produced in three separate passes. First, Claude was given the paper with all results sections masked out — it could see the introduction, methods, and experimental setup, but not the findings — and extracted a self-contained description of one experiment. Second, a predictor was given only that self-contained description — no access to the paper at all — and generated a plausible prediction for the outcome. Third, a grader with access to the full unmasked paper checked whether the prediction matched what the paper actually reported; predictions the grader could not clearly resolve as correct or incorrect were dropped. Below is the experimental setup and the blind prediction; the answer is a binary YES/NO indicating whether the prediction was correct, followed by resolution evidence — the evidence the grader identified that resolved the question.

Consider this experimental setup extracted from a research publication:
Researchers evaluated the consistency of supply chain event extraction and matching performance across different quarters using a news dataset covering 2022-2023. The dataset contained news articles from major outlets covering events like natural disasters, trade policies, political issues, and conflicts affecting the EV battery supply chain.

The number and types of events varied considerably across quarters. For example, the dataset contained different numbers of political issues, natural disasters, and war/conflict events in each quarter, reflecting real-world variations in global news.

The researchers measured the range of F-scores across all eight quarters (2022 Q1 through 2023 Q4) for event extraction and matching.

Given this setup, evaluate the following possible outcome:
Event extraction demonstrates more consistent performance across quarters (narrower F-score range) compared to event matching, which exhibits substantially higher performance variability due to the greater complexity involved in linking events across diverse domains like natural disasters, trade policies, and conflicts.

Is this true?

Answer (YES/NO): NO